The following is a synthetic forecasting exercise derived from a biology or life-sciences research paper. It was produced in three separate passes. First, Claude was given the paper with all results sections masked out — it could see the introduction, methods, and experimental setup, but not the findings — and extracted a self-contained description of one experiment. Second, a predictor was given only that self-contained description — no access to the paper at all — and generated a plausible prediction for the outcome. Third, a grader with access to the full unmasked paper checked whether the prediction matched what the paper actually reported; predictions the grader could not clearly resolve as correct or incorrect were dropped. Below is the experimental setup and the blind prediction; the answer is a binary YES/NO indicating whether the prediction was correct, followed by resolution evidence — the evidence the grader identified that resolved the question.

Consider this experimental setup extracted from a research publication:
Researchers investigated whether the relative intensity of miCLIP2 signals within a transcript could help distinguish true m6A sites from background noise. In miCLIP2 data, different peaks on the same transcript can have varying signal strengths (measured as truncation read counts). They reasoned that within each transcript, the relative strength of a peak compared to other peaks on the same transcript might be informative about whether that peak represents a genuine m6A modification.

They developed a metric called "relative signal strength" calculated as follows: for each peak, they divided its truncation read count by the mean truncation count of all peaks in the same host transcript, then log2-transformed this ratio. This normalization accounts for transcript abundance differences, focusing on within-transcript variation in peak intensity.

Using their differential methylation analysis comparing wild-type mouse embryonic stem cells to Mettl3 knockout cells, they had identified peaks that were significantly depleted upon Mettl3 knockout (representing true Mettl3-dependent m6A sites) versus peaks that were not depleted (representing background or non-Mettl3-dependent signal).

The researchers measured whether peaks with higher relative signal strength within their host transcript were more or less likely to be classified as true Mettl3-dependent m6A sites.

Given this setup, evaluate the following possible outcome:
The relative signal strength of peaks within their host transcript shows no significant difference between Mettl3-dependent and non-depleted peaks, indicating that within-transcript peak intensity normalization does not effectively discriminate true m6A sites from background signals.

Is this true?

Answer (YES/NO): NO